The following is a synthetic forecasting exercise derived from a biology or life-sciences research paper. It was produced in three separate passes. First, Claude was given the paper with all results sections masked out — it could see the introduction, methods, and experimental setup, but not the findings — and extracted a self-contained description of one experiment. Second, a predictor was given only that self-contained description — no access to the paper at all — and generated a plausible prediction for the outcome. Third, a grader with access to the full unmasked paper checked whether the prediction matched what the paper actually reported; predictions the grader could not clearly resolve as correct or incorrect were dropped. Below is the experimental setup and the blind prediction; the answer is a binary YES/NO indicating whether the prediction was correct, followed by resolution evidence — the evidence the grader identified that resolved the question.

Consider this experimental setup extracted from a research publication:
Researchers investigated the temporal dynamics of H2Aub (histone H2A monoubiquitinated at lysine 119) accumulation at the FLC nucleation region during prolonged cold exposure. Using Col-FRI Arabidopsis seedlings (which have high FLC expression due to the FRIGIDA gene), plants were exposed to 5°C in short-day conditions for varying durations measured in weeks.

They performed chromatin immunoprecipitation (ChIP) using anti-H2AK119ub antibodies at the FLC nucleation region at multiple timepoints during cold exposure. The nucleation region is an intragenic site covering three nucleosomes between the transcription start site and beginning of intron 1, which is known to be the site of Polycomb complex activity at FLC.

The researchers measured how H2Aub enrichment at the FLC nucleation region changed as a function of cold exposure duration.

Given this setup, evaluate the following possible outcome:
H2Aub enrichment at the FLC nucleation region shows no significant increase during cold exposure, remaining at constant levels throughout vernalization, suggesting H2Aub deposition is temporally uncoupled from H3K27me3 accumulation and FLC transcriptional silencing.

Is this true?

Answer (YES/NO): NO